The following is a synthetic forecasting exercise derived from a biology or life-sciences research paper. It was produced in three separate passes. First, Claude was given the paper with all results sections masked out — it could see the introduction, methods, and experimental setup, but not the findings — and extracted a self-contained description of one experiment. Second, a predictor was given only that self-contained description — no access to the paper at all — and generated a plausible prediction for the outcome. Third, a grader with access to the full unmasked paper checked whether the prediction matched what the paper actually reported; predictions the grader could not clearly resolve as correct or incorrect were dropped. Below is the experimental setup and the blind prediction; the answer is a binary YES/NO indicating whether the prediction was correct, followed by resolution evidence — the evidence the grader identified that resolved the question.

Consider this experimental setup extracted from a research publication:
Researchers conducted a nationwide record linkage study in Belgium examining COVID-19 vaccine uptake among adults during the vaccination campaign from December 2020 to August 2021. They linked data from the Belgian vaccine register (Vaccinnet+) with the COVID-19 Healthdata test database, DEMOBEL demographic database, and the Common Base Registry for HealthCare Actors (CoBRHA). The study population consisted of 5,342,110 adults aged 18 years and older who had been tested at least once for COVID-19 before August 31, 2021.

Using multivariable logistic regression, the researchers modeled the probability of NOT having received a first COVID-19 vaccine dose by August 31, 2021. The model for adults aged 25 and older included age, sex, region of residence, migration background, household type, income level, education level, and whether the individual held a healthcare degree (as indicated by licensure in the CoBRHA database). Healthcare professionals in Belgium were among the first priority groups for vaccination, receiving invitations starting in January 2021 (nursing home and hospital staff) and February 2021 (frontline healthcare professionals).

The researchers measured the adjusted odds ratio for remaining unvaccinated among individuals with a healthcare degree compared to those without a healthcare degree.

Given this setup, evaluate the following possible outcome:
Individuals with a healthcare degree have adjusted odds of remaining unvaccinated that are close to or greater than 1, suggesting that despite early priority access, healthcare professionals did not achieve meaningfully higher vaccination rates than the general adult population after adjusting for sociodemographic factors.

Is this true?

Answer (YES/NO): NO